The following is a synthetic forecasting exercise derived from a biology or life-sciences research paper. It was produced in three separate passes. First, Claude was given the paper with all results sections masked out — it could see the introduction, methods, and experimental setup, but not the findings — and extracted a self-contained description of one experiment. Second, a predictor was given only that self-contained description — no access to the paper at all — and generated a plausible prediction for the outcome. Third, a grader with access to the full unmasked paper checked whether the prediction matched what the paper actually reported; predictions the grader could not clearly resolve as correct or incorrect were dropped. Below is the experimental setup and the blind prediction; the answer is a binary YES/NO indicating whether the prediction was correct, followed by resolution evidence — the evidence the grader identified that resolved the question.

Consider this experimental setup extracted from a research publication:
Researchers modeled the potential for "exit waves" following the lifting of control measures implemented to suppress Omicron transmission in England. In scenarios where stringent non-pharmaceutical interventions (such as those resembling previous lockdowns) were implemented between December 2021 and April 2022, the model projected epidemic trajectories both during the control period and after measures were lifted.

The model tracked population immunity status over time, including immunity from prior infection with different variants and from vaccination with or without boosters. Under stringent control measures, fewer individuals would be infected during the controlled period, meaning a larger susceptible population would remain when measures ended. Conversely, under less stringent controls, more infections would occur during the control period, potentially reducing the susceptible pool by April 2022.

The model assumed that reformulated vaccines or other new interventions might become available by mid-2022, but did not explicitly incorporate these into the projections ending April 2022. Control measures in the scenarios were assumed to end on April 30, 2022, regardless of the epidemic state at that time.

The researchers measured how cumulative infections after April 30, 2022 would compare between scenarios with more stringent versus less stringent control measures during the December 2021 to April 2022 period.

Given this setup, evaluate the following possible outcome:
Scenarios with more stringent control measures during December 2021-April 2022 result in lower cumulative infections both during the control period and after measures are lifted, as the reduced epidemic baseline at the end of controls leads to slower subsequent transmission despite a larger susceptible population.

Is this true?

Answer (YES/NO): NO